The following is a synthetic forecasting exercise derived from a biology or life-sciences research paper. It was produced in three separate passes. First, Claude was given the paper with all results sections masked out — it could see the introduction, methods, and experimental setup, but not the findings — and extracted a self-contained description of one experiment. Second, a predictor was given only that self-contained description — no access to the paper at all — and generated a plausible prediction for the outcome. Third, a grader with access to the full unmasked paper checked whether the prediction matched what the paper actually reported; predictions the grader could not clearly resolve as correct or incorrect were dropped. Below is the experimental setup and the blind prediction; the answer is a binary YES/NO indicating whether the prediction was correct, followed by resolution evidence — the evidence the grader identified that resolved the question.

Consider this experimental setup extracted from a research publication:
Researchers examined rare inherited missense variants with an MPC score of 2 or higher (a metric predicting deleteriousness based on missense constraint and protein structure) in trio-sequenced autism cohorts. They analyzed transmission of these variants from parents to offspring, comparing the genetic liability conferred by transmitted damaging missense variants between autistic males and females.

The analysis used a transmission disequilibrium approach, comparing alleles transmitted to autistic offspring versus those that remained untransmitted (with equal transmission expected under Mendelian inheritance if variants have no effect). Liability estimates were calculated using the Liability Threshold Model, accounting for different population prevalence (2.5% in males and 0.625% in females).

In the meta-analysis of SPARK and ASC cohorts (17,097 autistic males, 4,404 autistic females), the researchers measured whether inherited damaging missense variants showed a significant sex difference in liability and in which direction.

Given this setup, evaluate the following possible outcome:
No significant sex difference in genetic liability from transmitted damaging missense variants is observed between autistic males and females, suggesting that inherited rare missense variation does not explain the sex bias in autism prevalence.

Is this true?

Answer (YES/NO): YES